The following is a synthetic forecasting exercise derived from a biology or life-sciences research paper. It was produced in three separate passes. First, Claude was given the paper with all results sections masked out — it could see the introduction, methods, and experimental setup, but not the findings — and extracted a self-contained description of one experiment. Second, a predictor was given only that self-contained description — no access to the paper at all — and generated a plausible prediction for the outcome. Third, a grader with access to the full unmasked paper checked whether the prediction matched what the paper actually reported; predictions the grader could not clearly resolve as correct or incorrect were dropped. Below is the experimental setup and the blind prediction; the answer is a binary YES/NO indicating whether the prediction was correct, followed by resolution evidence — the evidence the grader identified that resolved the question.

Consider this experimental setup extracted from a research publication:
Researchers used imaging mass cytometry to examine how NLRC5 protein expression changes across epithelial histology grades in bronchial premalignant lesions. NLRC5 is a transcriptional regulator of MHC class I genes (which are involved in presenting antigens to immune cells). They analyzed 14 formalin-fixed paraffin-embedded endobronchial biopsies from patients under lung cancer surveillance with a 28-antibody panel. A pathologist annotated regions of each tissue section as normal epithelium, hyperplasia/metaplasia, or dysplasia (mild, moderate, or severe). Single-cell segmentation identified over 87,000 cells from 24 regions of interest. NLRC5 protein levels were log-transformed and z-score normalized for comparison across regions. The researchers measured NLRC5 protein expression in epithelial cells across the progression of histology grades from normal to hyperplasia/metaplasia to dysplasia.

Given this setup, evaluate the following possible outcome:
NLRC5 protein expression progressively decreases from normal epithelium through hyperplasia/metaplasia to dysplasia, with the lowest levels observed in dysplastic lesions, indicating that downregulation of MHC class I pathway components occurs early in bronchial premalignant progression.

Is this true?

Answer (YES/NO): NO